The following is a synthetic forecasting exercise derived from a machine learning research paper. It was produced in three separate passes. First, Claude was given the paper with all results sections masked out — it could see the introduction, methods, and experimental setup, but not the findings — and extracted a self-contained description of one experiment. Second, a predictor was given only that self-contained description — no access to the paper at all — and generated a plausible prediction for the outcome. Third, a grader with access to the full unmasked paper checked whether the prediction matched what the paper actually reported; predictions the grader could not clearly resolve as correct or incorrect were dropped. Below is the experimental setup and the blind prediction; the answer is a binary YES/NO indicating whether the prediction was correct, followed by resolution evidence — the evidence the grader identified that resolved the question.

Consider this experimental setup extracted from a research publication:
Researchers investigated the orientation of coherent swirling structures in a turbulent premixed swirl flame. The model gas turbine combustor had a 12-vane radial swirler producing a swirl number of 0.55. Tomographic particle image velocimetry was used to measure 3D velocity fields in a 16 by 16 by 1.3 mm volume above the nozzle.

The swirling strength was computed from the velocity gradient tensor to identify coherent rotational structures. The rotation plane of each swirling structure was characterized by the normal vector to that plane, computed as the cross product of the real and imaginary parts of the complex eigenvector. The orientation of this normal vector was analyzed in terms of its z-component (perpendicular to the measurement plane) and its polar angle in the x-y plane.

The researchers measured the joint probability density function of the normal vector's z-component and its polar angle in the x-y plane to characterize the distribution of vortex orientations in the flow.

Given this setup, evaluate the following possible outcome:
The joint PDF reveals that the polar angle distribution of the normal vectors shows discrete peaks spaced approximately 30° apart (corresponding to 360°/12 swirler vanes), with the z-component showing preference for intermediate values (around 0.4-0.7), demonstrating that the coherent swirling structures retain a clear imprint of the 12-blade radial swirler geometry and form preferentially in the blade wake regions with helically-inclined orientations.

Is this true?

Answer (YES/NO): NO